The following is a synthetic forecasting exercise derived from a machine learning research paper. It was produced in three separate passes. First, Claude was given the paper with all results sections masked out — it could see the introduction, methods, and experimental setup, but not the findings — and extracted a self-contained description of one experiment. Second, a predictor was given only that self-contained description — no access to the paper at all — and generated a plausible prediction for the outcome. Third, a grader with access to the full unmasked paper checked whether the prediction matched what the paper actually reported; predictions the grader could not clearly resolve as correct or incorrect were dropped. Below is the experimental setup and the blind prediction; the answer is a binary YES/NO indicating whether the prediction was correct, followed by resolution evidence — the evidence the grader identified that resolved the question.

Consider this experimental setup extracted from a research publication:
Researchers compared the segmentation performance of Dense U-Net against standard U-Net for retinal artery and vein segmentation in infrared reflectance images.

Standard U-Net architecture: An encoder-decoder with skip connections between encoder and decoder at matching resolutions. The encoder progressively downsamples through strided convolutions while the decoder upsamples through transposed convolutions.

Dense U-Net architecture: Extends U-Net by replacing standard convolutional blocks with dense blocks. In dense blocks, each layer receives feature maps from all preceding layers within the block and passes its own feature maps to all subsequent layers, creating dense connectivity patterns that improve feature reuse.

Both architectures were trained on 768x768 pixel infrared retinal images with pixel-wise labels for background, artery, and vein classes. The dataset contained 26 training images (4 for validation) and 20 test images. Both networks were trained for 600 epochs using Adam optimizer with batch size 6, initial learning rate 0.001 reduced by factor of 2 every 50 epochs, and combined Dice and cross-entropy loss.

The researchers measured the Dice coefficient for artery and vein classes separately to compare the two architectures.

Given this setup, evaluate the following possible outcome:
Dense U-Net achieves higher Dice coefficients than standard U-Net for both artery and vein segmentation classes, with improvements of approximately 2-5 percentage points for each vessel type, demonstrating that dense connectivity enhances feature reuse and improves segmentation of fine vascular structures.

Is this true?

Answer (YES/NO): NO